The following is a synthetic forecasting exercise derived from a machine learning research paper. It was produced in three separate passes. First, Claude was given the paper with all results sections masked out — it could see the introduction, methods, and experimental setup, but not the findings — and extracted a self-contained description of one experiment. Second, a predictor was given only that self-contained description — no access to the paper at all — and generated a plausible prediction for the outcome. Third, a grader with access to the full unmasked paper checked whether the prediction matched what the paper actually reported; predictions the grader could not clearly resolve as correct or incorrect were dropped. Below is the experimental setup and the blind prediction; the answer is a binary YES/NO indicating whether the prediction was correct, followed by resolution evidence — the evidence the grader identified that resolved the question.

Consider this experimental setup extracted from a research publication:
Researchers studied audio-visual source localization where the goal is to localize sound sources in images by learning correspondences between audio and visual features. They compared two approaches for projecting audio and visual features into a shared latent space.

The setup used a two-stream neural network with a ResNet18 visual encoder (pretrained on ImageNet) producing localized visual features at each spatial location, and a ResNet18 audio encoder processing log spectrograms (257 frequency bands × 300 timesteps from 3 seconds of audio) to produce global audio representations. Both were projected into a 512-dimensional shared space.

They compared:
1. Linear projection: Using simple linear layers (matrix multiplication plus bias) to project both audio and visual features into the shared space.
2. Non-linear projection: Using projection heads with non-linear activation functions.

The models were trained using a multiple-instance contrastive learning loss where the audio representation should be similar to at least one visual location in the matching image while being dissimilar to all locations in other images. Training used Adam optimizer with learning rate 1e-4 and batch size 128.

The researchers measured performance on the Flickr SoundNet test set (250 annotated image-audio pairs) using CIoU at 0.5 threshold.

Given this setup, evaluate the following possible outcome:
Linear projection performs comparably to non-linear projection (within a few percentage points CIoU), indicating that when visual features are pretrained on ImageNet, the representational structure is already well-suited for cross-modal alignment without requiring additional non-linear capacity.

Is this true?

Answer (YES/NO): YES